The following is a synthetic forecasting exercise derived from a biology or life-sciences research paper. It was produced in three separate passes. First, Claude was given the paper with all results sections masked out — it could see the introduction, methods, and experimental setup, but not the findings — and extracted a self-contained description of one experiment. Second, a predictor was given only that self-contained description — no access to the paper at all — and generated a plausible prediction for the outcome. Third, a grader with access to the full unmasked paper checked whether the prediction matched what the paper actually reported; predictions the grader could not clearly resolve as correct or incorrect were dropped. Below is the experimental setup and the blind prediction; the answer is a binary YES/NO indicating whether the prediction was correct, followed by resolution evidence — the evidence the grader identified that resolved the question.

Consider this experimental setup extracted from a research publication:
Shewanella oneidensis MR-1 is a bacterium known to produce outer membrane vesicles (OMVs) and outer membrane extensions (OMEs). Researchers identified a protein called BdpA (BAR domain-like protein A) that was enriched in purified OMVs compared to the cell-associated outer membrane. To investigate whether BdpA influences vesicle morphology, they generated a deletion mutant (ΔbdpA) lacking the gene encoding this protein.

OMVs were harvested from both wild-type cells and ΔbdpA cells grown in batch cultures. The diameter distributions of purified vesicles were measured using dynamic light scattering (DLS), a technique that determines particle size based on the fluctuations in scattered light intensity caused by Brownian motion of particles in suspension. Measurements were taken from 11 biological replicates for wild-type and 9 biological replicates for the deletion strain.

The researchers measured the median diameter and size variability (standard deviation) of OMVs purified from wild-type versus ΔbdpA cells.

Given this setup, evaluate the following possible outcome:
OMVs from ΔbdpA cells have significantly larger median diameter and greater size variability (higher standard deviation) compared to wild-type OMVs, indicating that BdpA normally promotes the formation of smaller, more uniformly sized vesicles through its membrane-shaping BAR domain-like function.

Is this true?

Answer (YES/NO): YES